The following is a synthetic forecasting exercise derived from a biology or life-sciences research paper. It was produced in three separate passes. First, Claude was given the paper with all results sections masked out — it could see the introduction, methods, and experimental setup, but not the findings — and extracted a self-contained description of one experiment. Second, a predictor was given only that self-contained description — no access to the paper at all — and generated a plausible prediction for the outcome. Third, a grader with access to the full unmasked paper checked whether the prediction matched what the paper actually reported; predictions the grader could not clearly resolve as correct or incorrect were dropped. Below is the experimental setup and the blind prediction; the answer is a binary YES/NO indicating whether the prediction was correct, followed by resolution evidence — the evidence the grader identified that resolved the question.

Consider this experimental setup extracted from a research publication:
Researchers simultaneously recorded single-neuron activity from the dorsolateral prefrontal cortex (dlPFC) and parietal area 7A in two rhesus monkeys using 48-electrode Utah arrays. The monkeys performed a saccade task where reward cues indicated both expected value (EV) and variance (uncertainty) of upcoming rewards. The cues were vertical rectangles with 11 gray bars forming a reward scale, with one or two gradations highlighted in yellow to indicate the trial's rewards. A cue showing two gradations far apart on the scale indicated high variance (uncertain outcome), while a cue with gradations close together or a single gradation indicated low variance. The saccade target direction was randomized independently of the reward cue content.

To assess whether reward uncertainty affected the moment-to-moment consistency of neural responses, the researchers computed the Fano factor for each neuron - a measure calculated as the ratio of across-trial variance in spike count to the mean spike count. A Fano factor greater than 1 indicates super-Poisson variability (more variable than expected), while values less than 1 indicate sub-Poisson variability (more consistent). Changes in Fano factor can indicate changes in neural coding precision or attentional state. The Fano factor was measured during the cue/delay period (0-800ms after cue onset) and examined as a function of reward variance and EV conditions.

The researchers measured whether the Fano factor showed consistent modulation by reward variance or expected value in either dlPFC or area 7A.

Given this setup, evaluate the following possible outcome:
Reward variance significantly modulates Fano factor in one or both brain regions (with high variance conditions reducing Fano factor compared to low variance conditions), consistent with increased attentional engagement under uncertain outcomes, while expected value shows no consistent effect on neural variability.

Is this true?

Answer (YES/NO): NO